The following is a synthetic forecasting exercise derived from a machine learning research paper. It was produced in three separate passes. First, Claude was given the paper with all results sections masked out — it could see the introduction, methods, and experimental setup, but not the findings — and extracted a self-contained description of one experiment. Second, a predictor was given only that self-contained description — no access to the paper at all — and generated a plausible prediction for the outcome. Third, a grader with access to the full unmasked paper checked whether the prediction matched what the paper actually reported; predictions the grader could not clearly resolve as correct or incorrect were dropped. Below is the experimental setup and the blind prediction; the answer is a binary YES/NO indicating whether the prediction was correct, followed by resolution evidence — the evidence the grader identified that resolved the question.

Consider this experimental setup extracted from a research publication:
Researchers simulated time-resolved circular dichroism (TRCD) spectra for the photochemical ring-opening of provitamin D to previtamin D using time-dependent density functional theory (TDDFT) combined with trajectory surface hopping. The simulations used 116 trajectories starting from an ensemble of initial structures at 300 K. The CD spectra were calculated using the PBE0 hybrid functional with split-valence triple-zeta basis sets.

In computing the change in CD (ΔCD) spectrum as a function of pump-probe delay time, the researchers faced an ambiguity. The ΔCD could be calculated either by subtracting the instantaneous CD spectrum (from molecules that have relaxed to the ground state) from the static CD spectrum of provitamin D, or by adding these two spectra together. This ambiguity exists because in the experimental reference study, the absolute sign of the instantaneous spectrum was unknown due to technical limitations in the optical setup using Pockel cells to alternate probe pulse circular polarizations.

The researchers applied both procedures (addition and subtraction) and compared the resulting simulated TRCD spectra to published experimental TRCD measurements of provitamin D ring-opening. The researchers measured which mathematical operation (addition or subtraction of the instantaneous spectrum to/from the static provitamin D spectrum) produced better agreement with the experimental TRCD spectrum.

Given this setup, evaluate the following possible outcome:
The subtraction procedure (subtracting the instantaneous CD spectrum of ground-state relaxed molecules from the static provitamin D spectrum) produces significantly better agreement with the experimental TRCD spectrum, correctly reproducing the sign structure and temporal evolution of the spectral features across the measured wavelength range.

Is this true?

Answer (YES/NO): NO